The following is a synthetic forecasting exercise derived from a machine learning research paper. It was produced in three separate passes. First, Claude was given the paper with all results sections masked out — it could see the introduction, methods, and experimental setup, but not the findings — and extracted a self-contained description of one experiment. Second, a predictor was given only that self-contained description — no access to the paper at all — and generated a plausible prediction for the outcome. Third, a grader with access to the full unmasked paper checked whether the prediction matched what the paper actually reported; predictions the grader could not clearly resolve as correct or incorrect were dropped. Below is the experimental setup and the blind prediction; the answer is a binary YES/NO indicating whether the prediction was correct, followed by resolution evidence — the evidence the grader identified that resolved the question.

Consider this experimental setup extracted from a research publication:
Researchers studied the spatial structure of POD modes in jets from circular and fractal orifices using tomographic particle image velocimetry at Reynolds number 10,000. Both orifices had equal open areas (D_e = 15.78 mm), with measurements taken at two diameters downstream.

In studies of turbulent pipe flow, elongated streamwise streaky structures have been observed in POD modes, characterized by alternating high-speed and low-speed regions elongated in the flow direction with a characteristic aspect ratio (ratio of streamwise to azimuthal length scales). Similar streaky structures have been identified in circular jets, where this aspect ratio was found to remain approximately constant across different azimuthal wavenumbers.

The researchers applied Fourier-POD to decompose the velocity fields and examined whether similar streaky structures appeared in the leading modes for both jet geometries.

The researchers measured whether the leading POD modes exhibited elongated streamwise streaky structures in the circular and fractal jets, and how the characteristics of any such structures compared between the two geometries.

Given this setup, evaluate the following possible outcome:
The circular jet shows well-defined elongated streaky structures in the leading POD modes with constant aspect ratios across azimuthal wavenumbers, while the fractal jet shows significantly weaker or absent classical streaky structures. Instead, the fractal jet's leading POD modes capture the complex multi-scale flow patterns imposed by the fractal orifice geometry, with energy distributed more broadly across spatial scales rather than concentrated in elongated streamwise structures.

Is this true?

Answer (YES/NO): NO